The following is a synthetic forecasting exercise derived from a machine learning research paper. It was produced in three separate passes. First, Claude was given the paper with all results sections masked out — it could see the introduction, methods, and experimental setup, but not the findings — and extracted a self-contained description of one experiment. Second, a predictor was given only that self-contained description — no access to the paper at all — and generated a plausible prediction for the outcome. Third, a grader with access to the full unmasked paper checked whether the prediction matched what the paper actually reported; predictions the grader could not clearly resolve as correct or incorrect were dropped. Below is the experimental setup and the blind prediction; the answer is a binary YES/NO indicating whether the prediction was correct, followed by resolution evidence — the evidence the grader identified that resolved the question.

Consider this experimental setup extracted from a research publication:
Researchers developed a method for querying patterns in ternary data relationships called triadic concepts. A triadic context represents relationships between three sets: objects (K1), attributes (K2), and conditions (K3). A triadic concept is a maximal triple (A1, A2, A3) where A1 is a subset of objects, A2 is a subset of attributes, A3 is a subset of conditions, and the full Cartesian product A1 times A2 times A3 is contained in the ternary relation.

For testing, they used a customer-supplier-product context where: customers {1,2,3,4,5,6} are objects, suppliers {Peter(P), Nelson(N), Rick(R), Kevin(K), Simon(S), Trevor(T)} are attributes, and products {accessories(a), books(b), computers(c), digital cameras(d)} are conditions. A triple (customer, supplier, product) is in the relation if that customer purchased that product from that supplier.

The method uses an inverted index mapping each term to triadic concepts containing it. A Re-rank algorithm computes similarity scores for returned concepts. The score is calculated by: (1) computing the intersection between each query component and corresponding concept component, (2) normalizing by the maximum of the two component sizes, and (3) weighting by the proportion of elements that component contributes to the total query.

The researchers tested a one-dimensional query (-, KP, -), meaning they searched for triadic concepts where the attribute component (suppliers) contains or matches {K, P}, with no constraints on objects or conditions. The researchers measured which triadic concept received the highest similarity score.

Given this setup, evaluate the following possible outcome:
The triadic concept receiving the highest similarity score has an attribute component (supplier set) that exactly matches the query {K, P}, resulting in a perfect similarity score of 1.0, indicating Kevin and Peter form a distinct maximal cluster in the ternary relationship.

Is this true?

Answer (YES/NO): NO